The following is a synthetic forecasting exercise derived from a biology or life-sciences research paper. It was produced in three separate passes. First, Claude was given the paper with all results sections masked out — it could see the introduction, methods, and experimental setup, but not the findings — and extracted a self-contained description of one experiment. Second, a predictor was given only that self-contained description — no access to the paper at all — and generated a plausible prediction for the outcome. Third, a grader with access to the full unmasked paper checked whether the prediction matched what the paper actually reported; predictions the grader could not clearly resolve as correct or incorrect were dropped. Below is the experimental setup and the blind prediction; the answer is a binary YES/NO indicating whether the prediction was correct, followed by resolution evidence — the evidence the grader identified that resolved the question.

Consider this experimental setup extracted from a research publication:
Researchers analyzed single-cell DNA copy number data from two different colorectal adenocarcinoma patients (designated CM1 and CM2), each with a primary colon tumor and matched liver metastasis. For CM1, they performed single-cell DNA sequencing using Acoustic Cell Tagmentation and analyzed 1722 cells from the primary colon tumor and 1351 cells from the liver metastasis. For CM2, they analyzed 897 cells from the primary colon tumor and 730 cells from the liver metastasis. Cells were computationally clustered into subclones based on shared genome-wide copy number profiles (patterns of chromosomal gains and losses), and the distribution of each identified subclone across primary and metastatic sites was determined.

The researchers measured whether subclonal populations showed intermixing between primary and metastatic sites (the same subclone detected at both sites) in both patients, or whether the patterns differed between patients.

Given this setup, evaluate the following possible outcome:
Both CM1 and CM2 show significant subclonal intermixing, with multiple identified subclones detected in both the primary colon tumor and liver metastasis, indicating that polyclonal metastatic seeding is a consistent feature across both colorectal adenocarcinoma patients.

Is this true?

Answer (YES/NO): NO